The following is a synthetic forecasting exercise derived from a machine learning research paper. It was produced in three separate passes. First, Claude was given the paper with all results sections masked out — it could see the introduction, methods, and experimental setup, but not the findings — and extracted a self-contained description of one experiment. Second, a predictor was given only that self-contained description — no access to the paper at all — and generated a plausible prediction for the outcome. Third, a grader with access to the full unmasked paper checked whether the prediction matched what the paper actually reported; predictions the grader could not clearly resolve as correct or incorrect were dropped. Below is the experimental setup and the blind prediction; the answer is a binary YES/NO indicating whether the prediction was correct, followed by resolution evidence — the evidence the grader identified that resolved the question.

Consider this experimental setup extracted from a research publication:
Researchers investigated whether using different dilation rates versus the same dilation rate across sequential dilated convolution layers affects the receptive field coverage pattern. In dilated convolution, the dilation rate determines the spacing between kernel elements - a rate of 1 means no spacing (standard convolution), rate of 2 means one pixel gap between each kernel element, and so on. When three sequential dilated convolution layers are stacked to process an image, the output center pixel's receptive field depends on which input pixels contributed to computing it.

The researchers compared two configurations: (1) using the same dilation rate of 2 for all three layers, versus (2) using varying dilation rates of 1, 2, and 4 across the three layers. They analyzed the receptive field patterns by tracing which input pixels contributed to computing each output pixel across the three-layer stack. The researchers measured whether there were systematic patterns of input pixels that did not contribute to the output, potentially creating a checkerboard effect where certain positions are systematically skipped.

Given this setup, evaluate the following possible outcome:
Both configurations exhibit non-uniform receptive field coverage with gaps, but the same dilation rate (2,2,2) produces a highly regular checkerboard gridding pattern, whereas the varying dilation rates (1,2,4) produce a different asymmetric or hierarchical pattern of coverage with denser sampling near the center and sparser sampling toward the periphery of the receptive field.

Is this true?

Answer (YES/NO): YES